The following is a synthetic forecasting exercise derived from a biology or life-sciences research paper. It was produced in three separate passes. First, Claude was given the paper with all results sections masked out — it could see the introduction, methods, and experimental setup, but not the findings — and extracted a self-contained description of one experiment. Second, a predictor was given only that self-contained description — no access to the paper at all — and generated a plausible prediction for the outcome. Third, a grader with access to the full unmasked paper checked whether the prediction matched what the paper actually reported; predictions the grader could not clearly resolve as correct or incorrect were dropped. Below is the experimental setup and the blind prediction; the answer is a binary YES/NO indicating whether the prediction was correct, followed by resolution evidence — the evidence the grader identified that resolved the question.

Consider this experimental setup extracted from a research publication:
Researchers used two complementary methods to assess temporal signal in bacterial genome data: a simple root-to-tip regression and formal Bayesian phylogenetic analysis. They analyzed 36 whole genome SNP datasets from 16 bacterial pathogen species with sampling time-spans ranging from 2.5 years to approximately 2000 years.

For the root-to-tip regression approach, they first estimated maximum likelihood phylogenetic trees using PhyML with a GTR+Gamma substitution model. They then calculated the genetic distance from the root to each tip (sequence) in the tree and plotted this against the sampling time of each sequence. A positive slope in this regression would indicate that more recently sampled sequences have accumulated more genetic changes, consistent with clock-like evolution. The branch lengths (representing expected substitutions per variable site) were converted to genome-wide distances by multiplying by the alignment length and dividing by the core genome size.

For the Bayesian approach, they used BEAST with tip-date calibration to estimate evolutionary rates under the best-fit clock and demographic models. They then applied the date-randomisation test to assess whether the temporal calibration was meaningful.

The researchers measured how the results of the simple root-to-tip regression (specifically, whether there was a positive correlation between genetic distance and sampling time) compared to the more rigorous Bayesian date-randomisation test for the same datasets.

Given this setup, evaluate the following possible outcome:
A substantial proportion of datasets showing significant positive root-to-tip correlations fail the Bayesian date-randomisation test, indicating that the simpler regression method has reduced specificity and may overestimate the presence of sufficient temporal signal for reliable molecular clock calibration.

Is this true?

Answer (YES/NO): NO